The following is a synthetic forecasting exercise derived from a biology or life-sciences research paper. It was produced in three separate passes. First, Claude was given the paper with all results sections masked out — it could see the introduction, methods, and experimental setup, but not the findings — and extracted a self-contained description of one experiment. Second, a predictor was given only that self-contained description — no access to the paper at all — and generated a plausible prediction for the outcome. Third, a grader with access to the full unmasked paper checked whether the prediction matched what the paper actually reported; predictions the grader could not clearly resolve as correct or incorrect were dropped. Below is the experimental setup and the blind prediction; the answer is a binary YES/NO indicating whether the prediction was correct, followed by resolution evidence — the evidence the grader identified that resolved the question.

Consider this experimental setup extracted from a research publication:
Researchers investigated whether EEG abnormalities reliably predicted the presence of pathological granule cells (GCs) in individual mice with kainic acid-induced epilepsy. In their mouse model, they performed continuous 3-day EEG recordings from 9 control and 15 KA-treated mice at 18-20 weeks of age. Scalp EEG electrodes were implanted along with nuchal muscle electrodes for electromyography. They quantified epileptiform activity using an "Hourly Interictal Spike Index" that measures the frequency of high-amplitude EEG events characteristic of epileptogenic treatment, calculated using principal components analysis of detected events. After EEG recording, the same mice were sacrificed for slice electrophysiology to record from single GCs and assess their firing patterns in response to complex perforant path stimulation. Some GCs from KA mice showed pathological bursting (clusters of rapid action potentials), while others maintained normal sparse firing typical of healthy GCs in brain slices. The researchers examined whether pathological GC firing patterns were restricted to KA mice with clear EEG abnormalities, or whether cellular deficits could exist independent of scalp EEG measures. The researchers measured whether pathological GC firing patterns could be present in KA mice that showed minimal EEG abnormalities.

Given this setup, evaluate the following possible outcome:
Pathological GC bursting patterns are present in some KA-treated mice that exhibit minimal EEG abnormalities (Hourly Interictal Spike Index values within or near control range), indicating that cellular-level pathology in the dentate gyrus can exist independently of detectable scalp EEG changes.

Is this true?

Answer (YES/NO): YES